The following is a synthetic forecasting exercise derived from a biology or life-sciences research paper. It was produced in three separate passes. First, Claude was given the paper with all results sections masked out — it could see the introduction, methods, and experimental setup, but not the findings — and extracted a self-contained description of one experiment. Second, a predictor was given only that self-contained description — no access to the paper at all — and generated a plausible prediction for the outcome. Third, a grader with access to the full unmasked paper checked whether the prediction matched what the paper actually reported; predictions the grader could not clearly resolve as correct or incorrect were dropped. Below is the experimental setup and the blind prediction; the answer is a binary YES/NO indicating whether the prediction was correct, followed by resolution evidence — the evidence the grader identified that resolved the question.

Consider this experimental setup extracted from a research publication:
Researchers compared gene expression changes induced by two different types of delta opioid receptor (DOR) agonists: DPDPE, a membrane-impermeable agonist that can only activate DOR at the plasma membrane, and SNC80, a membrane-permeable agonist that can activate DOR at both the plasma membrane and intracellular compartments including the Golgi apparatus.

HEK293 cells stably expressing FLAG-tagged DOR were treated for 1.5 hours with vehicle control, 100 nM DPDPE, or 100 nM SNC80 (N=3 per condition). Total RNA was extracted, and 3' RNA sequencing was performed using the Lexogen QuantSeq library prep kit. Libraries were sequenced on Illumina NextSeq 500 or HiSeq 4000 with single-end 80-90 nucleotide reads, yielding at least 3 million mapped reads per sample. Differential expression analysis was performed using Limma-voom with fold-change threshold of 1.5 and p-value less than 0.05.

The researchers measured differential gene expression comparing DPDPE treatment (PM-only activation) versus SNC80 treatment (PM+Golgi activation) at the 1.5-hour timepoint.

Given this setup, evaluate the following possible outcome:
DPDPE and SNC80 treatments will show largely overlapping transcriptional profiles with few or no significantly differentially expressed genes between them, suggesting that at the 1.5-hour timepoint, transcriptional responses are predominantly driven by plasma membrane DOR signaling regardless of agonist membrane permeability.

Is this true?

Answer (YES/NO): YES